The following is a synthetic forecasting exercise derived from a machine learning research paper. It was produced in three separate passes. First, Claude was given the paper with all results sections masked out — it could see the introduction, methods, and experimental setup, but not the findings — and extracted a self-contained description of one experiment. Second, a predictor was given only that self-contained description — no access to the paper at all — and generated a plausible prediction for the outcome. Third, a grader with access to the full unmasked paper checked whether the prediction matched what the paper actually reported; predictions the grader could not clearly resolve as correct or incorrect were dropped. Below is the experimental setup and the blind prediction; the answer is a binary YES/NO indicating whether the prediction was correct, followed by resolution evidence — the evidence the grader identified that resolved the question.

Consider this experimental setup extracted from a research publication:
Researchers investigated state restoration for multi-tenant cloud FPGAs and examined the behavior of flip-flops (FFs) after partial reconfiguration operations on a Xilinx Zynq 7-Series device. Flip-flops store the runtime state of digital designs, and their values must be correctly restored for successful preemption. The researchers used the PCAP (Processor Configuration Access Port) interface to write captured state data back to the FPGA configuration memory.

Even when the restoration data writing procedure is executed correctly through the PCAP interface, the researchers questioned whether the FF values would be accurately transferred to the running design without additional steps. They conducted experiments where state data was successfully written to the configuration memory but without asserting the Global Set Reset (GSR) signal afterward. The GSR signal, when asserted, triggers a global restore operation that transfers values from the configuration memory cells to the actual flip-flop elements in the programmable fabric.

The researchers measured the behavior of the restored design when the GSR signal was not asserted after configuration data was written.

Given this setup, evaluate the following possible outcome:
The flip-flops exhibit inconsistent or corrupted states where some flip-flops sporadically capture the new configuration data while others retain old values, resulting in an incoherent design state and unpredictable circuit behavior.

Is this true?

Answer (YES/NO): NO